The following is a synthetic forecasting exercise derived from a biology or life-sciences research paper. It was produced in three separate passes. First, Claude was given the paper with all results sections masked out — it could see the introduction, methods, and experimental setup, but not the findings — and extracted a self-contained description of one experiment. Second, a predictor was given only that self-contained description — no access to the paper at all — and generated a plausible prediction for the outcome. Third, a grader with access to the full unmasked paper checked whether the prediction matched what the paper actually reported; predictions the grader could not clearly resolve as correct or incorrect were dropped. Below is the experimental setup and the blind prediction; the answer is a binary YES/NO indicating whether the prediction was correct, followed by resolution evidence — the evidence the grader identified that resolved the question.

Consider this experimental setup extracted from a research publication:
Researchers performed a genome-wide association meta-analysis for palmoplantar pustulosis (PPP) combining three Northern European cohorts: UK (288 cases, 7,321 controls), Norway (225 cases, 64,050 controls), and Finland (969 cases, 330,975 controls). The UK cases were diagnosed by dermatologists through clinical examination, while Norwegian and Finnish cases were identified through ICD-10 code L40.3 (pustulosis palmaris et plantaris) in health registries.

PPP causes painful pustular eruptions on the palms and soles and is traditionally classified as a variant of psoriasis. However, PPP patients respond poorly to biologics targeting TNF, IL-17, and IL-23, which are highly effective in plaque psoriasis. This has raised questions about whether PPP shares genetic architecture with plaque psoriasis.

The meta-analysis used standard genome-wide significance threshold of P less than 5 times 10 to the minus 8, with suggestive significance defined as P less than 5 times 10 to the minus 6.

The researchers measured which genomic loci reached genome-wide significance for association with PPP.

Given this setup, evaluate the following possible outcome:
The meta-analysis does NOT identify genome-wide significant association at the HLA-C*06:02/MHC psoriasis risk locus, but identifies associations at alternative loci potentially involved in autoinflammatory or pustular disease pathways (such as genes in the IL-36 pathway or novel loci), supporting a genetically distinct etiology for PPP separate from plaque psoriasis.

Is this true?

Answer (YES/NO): NO